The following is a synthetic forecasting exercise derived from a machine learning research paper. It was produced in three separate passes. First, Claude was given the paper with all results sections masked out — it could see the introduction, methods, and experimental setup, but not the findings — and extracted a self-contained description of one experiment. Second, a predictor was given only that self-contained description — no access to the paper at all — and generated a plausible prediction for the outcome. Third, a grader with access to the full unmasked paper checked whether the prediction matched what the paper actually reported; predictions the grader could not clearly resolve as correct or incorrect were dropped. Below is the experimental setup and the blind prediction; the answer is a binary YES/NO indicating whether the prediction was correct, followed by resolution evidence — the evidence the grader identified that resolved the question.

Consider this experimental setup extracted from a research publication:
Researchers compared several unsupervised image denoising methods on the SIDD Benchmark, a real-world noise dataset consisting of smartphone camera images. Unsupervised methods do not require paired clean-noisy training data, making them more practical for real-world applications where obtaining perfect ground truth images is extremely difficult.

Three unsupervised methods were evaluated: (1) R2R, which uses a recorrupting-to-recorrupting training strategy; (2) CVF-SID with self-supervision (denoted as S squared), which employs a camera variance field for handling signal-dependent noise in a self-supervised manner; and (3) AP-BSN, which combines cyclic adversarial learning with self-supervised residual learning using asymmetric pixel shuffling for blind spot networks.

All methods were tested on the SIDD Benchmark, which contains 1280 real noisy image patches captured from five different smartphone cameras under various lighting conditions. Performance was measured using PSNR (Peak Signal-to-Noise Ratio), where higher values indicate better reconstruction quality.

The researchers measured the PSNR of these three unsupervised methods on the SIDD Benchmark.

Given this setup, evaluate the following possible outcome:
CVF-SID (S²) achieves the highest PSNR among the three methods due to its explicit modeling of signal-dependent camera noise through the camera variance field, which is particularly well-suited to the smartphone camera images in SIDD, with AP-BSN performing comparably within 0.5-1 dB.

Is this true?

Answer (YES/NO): NO